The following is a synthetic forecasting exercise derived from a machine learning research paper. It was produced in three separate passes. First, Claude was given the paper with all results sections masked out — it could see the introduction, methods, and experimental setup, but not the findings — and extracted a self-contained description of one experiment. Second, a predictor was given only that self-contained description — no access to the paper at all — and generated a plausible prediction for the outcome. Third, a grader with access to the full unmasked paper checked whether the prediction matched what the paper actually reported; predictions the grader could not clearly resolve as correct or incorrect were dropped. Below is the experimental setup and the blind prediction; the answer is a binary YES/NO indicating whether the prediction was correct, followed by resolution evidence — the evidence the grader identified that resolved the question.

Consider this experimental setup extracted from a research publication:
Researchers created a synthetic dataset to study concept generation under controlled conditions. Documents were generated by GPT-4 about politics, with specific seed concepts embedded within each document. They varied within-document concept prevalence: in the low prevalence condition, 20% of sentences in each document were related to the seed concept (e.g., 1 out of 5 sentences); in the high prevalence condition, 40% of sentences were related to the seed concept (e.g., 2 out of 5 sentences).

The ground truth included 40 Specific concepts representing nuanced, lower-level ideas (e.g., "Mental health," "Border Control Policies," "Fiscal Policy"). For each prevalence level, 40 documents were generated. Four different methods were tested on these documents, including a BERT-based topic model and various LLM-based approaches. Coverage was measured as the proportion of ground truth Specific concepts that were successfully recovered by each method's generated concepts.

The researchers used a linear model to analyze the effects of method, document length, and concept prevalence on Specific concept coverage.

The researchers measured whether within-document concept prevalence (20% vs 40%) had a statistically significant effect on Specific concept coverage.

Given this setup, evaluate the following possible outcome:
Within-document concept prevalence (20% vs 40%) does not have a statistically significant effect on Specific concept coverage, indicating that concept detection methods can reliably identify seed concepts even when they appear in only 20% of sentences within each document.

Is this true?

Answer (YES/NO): NO